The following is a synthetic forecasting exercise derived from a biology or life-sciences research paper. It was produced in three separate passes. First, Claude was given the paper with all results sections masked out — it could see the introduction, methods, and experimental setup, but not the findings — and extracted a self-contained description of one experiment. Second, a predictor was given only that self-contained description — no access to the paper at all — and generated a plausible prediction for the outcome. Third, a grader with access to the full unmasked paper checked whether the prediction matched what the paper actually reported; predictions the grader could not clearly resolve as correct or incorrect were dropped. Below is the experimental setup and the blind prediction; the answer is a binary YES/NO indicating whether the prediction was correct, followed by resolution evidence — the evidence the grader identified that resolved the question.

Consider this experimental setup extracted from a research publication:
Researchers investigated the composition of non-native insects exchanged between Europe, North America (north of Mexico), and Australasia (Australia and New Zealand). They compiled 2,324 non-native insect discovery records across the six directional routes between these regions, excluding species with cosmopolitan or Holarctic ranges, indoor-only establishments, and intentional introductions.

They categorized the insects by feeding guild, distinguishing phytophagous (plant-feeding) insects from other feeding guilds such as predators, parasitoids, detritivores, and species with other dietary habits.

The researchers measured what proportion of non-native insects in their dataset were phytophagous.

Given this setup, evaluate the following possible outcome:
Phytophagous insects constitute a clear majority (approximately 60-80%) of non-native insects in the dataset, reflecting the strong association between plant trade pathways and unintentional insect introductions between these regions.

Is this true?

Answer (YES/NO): NO